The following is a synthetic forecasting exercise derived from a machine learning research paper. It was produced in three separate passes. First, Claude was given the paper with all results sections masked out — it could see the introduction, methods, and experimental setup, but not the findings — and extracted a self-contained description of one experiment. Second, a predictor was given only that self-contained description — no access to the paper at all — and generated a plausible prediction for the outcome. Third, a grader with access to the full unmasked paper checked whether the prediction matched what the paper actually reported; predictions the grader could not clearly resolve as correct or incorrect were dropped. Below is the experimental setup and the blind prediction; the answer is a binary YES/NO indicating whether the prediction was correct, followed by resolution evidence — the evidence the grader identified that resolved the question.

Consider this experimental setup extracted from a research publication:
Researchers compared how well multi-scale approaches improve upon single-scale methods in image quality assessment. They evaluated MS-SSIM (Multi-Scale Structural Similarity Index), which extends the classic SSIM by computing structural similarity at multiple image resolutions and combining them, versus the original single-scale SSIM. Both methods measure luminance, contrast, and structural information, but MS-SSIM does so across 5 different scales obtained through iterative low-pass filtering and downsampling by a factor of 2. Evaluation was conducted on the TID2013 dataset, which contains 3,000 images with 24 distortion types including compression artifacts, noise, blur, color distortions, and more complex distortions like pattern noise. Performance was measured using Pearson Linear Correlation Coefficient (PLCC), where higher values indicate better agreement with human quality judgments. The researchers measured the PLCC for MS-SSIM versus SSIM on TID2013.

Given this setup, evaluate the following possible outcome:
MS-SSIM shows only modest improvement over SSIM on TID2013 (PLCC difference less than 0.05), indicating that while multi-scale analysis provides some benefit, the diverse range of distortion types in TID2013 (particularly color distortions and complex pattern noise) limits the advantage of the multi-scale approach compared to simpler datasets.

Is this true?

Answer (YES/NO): NO